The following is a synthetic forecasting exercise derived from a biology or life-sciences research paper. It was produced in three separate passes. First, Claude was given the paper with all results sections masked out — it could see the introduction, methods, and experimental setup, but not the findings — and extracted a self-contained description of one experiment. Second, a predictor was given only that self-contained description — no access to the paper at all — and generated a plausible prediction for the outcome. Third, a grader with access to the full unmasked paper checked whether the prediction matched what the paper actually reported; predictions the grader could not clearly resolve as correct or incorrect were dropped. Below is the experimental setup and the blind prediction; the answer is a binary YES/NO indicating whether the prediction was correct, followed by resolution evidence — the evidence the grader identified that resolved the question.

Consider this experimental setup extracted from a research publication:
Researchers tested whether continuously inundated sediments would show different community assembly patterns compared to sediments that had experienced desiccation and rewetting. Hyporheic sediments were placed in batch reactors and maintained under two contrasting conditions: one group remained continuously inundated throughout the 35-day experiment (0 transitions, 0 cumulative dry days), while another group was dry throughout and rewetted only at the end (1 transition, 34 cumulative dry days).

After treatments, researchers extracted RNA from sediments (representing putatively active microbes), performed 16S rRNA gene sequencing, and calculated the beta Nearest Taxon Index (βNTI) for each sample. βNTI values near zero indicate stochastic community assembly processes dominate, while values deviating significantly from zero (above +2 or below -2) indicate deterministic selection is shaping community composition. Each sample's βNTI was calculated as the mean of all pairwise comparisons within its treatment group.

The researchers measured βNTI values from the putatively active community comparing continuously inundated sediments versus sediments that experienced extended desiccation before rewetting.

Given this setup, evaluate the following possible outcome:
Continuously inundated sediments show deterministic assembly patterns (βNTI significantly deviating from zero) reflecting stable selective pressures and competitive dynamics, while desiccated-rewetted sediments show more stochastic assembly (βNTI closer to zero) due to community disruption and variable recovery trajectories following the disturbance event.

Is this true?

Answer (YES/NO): NO